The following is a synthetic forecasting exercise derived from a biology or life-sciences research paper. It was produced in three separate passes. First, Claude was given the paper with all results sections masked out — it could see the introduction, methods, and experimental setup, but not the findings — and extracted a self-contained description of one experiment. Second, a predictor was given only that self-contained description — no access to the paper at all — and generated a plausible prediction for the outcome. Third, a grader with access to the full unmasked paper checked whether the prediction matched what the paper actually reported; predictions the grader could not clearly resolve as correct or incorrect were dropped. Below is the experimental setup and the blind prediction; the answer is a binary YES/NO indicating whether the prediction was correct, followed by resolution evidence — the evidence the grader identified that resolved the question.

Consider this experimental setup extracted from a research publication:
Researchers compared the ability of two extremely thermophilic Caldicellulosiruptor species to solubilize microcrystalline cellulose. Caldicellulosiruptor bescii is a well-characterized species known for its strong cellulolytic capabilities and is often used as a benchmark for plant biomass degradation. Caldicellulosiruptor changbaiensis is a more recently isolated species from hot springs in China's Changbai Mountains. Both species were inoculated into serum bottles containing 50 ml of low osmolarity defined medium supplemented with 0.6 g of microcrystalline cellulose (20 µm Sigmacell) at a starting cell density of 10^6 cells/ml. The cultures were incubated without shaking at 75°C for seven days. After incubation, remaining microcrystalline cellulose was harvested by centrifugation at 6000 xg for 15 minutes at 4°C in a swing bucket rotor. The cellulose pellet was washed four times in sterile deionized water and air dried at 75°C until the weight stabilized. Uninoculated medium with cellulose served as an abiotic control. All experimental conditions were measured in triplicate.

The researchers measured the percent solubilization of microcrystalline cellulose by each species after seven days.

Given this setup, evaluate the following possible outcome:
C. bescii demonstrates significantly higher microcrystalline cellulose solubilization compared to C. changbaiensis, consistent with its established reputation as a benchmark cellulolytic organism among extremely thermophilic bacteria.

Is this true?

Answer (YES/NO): YES